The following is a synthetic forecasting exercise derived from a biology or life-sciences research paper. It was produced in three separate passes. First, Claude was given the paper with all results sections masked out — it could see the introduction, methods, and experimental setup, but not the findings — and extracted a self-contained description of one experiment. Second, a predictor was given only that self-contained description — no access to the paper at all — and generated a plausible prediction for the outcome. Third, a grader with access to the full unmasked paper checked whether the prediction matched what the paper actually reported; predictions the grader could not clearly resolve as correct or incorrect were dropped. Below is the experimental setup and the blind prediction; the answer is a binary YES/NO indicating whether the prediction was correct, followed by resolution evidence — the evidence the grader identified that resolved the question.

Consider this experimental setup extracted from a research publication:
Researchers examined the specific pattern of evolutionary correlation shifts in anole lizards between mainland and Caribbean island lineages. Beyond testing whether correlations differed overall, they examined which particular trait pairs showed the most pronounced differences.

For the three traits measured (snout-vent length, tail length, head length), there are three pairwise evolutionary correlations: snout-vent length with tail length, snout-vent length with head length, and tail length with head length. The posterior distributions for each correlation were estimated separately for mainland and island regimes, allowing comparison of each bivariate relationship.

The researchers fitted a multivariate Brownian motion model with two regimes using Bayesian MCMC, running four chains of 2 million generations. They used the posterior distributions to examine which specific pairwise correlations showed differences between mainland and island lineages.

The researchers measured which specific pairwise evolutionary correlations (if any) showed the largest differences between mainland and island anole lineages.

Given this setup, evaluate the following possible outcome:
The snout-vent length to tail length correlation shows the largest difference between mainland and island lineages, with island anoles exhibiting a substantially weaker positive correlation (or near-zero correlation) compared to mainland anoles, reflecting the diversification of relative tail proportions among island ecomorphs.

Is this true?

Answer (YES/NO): NO